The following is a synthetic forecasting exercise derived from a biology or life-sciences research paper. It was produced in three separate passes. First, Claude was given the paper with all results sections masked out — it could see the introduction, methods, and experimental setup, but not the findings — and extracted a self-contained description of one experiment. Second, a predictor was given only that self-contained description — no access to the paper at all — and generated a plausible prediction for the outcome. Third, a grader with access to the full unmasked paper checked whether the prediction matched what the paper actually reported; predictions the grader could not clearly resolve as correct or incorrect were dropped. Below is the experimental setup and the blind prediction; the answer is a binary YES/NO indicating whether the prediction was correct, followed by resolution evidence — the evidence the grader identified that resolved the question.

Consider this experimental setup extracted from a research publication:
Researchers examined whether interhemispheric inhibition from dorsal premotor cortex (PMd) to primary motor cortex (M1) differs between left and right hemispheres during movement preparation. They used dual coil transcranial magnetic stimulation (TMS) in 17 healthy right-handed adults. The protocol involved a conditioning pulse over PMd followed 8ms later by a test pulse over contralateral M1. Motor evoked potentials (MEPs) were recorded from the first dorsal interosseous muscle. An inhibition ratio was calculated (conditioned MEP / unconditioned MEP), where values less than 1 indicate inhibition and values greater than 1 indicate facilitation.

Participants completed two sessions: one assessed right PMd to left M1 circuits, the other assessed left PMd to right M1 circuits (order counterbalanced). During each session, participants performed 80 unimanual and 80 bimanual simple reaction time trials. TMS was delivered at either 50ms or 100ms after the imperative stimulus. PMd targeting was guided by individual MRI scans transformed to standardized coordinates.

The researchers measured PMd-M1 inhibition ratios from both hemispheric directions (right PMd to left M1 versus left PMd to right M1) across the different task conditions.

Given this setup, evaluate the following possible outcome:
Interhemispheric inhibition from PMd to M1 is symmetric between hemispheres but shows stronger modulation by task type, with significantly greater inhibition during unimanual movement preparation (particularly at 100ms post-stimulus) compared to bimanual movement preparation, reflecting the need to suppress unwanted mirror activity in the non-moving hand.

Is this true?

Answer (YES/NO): NO